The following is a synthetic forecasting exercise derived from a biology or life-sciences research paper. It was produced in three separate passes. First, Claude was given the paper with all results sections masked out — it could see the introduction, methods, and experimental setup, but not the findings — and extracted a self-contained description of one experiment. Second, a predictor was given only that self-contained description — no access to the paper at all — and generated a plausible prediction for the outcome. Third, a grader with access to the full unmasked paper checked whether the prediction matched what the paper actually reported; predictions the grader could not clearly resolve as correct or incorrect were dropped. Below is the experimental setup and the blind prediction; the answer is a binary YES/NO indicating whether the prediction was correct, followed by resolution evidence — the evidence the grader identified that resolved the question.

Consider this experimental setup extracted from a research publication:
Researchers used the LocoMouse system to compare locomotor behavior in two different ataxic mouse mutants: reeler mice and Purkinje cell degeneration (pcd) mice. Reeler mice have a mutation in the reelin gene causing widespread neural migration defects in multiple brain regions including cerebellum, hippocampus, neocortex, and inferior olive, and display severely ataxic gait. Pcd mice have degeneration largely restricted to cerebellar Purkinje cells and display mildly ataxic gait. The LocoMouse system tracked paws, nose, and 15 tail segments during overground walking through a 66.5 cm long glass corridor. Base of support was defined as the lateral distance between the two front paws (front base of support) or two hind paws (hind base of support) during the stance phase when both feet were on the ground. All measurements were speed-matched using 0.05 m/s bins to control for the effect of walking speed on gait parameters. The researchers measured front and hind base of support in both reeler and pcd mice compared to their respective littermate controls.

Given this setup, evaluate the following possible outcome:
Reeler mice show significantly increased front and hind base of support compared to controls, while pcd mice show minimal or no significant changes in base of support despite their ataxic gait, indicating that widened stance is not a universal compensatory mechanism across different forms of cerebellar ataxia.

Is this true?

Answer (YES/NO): NO